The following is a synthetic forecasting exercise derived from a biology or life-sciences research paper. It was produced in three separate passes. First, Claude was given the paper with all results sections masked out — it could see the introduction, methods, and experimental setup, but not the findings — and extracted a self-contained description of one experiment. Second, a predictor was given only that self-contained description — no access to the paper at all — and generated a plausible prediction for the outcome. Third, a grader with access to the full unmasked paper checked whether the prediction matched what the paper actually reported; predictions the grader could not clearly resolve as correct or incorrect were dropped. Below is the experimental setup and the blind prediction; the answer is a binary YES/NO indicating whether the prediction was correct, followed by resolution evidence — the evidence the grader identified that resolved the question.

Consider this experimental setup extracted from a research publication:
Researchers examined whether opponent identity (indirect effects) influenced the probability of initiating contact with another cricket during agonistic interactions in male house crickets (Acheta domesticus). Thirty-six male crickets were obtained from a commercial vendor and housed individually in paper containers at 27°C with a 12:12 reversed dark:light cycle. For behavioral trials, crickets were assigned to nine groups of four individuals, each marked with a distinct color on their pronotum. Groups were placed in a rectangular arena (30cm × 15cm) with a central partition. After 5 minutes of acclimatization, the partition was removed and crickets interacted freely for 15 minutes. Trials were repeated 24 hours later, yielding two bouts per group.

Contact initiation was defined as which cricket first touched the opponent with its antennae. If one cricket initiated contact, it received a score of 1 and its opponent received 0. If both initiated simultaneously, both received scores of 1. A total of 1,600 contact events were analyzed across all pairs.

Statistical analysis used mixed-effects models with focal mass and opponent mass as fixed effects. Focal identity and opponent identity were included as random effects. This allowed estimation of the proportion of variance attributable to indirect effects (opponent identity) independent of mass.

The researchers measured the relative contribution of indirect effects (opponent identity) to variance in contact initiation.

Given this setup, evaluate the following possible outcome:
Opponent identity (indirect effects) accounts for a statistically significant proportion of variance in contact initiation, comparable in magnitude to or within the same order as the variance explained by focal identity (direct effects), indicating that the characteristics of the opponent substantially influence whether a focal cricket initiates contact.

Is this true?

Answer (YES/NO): NO